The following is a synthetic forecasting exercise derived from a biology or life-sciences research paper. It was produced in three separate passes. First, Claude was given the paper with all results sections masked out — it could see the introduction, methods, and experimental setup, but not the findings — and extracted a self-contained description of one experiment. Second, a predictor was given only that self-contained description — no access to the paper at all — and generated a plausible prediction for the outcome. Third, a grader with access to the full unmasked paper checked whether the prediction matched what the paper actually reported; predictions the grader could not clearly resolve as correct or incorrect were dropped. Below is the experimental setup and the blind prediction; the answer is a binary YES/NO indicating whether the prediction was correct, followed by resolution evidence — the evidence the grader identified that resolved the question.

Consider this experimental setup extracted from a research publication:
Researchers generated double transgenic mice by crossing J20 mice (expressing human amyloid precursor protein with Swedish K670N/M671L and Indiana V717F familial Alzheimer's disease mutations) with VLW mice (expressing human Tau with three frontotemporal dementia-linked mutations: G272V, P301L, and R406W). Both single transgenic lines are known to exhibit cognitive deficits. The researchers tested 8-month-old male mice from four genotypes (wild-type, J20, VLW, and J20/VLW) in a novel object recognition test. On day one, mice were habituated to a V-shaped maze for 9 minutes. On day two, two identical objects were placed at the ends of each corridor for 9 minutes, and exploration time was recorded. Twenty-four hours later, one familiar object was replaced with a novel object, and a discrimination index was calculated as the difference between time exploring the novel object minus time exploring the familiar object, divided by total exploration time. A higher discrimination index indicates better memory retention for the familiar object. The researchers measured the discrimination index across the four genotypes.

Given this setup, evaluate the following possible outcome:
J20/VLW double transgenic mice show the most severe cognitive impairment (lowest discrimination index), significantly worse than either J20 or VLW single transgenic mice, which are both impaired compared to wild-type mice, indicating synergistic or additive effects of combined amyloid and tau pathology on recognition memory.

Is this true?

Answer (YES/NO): NO